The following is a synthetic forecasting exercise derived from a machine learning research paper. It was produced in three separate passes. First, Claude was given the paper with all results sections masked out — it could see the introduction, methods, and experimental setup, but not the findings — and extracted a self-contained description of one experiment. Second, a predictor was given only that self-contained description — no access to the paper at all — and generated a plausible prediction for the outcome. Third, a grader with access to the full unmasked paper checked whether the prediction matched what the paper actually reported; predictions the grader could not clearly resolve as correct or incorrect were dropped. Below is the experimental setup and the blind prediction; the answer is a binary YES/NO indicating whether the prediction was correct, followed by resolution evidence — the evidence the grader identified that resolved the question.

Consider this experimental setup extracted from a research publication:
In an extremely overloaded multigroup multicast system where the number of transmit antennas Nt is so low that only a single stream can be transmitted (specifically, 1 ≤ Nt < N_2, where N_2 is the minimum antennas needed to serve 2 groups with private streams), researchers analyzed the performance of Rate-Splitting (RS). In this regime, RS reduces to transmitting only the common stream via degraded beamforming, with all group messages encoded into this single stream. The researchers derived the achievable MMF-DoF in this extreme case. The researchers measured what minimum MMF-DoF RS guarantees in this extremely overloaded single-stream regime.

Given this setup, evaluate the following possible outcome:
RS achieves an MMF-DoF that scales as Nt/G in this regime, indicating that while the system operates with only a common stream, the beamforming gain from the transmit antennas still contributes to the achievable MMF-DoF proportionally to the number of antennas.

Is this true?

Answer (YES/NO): NO